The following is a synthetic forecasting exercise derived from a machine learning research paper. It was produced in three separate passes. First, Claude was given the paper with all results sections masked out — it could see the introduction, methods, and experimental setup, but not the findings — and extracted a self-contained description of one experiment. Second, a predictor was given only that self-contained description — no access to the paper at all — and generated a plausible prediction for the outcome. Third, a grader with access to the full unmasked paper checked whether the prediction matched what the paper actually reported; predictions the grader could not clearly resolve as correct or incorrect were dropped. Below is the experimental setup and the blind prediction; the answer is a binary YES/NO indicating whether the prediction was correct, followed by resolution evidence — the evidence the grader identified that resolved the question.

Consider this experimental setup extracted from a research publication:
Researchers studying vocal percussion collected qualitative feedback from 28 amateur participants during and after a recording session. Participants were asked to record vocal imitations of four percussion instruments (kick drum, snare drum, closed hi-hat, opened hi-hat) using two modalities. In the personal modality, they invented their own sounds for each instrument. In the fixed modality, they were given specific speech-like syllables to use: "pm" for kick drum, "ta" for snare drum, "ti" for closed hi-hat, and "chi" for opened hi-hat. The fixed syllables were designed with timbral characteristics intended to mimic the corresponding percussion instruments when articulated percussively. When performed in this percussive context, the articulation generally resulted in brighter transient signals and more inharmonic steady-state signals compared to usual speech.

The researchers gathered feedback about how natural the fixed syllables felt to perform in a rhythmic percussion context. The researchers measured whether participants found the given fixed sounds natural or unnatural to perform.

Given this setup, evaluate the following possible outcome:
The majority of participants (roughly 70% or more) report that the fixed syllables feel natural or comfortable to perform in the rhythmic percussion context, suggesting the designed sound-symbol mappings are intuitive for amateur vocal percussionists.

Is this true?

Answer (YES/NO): NO